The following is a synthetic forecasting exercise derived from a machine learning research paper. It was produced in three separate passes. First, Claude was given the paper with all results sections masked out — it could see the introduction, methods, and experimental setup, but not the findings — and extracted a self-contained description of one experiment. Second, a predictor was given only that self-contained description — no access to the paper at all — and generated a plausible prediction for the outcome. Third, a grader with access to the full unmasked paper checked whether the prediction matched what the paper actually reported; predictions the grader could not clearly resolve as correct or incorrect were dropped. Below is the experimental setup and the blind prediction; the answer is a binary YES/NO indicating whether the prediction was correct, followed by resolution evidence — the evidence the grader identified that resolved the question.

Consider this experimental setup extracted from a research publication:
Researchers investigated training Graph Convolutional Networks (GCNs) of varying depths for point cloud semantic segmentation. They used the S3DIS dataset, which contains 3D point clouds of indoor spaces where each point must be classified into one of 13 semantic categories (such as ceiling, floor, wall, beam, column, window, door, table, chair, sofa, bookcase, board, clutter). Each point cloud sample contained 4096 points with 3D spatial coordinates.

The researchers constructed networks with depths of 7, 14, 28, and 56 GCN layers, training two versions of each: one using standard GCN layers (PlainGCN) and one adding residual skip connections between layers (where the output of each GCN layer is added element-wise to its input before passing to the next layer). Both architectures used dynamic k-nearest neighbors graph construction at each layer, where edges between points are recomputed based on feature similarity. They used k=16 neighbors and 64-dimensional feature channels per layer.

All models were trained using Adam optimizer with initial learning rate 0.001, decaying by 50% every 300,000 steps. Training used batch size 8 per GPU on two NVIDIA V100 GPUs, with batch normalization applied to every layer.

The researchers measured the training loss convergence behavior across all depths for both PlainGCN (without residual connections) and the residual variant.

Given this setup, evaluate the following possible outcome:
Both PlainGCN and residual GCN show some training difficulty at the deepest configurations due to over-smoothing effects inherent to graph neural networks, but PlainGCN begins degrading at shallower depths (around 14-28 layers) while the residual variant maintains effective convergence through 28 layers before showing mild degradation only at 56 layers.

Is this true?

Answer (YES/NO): NO